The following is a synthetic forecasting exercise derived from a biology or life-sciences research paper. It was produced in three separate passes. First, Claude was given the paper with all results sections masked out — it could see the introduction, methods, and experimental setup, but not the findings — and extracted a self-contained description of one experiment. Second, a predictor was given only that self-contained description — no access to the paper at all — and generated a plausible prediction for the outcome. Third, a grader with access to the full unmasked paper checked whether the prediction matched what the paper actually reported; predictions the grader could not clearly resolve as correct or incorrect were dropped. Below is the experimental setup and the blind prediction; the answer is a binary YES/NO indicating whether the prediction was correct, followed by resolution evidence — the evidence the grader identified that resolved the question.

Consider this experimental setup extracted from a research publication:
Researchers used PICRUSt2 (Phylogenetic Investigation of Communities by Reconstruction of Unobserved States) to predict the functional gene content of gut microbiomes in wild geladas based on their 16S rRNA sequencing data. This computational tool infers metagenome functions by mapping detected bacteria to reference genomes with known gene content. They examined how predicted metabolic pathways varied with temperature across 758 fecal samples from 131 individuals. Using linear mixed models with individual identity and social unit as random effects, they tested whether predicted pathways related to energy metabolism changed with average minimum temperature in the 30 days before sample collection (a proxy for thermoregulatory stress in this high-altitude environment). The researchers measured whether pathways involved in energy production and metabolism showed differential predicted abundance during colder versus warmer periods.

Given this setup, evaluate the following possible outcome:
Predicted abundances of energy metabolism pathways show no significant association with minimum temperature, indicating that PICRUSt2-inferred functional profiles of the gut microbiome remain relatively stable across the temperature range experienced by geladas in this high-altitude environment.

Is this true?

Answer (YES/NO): NO